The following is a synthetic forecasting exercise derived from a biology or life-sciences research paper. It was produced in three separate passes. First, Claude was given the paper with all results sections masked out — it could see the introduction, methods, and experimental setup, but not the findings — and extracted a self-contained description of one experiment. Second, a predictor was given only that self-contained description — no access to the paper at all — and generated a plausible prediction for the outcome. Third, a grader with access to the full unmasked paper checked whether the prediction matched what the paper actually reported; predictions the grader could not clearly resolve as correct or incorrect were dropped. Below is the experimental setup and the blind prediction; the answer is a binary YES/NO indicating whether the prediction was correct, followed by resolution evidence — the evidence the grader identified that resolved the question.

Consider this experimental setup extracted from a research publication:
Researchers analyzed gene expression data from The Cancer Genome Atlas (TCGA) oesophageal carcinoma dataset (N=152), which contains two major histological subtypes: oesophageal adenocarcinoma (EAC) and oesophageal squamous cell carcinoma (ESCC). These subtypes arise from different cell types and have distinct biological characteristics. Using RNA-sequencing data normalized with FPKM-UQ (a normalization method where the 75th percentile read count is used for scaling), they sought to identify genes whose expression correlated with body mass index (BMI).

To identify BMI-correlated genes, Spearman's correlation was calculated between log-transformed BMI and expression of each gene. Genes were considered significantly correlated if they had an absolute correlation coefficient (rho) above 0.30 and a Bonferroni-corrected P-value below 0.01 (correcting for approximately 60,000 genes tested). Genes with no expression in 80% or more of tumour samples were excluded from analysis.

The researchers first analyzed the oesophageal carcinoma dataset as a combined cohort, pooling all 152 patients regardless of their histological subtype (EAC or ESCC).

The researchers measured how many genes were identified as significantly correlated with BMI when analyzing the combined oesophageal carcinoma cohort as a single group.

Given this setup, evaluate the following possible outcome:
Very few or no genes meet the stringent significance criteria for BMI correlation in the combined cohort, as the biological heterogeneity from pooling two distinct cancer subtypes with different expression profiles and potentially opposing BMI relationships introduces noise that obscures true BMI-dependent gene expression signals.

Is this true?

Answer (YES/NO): NO